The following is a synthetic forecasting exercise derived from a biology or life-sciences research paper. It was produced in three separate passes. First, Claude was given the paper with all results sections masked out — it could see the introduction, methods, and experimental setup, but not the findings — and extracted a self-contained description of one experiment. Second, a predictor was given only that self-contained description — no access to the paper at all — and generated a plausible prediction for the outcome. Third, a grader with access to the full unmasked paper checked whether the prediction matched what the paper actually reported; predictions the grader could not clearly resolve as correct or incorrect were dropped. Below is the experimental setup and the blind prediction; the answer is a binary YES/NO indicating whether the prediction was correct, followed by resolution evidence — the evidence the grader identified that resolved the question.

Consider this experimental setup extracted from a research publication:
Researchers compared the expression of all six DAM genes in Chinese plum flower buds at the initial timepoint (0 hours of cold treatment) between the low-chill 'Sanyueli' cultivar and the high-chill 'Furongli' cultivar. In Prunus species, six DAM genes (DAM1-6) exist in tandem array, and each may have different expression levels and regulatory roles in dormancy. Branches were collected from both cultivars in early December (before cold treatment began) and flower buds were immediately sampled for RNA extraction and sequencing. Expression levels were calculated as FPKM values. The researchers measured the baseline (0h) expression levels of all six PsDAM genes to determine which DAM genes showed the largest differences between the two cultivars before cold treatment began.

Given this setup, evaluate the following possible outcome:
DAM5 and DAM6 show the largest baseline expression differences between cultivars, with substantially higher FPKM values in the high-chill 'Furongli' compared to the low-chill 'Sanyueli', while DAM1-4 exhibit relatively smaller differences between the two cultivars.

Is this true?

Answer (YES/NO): NO